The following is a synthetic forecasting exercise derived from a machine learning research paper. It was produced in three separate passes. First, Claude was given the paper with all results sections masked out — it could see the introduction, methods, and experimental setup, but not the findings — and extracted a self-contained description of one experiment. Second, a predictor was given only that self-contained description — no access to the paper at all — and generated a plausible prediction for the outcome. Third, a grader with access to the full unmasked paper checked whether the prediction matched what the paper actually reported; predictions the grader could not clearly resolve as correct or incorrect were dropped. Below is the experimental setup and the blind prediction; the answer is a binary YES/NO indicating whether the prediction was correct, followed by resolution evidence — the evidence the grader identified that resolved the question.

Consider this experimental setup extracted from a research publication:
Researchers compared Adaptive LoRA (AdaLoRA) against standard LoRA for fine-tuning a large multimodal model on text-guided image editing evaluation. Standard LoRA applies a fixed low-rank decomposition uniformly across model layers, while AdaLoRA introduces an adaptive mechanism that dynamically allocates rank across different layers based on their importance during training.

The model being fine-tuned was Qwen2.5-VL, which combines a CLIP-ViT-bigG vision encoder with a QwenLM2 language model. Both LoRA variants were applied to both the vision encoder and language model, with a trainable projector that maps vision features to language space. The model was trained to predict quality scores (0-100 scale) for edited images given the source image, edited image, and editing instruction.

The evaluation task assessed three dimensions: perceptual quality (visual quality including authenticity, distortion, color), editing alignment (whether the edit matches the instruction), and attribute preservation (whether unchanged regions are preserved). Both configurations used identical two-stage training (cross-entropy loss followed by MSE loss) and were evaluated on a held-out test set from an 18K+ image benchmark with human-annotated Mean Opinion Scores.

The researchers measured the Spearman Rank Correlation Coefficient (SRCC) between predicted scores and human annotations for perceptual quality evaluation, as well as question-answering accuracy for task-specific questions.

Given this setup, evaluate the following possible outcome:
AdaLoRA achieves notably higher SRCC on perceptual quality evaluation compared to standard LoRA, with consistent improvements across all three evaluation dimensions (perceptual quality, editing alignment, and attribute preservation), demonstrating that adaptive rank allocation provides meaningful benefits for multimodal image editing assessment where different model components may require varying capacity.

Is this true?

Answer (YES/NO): NO